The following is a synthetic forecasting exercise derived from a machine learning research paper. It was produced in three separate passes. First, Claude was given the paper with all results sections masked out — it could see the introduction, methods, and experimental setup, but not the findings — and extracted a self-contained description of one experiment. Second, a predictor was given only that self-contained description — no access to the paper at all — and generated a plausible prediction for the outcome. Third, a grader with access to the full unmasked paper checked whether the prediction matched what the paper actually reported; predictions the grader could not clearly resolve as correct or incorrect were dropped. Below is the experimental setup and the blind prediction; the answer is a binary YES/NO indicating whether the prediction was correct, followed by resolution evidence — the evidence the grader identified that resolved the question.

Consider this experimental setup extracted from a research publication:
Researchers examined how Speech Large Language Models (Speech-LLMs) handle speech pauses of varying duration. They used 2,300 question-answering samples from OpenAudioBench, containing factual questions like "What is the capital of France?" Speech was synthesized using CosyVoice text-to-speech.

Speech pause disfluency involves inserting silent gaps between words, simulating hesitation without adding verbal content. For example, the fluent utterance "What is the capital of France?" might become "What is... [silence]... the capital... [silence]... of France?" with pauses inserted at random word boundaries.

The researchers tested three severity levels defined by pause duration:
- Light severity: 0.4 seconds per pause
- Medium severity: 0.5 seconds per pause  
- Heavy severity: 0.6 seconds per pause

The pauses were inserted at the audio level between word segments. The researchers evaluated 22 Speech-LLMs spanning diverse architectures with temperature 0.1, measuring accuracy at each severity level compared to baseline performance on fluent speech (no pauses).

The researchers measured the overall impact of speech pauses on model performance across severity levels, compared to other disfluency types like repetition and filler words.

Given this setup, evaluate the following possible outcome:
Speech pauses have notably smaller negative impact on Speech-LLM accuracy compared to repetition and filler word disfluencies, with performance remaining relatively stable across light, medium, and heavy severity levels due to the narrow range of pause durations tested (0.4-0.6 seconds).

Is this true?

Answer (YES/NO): NO